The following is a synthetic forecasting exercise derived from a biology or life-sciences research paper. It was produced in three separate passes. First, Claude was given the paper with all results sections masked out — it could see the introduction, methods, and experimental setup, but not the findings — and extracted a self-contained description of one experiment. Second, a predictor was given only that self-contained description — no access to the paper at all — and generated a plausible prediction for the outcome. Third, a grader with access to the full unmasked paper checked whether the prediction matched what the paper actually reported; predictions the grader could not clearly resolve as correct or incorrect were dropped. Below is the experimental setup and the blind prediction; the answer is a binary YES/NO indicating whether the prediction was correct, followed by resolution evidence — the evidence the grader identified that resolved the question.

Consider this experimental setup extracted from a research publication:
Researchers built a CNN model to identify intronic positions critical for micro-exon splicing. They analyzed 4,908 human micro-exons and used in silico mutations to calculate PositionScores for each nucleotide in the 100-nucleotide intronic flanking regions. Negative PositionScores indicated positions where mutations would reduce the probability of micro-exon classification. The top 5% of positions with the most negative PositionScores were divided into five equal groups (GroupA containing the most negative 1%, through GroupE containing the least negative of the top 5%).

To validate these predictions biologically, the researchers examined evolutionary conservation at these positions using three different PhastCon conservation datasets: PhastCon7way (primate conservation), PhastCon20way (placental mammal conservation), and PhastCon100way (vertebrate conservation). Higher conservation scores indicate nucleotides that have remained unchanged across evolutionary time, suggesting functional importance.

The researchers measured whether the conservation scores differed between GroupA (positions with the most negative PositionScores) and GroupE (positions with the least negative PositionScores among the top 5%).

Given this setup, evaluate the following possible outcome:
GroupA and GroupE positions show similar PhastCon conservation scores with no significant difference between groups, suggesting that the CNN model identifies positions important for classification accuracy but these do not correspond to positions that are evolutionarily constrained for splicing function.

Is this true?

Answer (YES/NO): NO